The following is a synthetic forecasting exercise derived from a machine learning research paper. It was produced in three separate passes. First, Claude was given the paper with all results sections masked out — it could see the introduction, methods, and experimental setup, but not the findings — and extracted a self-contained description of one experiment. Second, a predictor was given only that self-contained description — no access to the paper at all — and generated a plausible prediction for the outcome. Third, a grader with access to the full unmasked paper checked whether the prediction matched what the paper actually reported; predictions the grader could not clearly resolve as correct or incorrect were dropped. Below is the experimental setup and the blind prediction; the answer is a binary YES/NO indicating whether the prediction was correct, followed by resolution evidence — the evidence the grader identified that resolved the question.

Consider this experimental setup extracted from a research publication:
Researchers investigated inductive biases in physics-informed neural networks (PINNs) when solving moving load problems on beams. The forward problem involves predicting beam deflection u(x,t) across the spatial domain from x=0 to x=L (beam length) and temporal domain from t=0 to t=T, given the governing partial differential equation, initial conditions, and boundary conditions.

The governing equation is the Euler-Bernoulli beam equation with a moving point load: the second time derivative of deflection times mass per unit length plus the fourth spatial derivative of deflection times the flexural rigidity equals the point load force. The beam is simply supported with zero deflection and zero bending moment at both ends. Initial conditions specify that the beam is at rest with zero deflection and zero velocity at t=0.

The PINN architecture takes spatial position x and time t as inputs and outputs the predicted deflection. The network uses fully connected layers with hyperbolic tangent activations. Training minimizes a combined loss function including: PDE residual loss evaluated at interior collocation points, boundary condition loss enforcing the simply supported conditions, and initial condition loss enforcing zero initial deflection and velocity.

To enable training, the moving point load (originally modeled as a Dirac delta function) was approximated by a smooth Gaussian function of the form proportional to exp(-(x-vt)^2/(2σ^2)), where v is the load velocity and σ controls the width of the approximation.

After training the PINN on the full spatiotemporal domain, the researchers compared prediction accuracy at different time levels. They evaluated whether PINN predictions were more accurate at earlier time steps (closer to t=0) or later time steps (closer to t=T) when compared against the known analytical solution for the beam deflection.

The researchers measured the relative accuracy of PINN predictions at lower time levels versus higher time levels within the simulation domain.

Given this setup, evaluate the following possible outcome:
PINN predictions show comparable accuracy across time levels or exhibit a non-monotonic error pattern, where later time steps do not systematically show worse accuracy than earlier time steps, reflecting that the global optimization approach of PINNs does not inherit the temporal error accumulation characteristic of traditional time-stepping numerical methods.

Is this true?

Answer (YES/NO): NO